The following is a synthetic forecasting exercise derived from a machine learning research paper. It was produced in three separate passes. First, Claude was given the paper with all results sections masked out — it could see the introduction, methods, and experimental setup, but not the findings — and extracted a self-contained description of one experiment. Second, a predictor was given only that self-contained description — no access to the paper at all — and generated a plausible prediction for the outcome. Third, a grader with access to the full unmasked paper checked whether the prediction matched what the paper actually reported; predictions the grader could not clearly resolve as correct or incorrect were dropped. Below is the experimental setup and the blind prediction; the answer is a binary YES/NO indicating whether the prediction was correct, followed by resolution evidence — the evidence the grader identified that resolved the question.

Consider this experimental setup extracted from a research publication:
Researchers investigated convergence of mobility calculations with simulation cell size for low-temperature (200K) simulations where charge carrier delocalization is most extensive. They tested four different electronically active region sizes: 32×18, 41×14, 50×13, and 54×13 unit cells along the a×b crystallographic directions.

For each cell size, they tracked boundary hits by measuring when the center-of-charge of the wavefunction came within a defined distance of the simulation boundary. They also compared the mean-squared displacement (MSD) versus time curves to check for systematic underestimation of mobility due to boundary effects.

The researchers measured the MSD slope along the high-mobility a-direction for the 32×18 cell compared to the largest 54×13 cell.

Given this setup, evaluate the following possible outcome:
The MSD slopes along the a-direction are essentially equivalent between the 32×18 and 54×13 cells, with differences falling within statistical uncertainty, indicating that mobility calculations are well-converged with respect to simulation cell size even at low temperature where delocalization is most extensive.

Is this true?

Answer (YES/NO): NO